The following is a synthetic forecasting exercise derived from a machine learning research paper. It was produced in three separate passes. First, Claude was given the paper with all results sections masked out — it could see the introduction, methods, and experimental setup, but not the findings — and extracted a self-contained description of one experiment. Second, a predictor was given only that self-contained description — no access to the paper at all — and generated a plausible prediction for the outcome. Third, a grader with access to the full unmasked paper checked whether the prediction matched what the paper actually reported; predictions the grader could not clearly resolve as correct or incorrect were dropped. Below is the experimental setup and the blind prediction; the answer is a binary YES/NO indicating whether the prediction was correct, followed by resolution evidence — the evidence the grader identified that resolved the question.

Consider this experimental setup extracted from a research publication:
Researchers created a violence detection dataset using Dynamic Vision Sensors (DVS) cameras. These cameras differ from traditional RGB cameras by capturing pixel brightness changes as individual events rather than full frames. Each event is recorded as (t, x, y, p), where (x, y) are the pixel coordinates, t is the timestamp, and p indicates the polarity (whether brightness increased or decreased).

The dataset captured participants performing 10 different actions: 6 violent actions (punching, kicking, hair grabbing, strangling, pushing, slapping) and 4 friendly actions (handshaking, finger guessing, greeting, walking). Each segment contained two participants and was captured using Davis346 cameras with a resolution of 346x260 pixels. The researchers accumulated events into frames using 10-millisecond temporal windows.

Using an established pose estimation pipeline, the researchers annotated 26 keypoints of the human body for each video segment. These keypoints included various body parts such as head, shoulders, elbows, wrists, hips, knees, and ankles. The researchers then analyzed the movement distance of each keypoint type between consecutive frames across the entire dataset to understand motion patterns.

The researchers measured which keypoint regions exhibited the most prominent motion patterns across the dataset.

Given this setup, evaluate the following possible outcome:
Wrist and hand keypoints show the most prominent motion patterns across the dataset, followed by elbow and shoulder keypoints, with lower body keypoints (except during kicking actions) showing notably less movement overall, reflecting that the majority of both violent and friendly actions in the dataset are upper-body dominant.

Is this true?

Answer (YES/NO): NO